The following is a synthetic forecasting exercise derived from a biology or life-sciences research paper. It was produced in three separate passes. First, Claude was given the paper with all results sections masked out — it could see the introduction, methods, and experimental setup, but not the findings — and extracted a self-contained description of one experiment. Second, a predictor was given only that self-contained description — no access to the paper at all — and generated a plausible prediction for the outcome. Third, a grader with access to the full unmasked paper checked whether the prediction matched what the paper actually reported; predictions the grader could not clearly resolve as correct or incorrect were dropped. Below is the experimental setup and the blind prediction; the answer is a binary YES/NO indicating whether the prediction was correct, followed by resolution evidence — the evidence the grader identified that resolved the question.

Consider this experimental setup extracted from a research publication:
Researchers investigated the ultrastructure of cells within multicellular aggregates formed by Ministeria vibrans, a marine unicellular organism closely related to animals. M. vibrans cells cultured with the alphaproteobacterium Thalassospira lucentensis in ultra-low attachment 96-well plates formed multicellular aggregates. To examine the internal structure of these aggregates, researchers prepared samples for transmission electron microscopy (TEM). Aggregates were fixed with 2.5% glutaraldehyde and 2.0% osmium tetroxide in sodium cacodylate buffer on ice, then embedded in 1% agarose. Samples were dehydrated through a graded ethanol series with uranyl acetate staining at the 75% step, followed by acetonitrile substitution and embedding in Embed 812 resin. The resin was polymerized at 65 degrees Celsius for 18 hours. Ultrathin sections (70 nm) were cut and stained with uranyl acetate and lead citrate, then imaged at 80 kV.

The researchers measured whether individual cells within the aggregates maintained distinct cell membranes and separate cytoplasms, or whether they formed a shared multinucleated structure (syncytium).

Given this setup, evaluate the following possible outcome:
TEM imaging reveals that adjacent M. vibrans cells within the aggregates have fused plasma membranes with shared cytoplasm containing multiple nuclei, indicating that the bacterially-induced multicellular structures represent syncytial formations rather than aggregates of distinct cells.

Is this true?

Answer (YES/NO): NO